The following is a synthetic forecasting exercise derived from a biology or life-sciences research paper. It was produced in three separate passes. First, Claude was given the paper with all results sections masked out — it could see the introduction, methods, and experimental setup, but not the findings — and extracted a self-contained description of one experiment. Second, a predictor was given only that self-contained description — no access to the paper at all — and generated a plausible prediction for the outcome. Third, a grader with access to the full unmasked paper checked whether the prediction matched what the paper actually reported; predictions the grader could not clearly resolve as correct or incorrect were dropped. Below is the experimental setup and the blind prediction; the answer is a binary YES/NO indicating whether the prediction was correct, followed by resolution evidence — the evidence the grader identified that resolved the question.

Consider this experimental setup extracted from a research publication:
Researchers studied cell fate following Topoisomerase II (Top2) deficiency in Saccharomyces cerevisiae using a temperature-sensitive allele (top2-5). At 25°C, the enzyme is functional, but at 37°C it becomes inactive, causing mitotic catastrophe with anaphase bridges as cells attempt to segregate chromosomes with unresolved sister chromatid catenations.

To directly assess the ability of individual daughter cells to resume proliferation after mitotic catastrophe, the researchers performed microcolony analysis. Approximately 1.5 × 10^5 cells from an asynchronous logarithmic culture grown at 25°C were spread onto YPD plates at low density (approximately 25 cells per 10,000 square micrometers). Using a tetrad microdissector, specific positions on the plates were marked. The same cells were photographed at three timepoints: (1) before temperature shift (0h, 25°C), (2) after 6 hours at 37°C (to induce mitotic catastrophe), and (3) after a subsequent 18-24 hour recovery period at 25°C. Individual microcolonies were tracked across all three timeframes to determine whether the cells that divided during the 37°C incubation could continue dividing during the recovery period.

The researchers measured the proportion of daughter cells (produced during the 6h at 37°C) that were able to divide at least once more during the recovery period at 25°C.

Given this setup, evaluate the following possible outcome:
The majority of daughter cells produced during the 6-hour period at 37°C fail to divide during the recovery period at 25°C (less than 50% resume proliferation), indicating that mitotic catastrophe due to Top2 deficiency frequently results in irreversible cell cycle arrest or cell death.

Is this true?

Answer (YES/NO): YES